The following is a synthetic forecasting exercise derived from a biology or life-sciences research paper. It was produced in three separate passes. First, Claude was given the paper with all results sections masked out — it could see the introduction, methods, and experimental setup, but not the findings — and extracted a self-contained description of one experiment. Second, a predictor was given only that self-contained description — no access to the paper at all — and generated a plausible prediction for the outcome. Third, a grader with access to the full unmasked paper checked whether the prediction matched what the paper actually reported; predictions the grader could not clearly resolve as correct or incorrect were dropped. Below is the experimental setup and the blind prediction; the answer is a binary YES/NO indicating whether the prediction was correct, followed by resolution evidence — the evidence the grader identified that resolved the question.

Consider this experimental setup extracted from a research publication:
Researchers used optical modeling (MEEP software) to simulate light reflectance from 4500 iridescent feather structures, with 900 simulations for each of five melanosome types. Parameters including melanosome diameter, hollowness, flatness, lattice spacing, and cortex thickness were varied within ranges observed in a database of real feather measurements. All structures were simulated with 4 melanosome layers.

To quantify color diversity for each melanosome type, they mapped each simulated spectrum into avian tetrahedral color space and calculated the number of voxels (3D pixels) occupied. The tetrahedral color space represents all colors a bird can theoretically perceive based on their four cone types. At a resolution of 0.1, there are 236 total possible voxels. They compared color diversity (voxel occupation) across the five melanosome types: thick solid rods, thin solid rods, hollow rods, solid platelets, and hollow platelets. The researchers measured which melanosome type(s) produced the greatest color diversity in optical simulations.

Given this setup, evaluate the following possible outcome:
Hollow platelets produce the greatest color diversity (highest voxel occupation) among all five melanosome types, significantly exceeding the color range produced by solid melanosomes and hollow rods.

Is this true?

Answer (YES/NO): NO